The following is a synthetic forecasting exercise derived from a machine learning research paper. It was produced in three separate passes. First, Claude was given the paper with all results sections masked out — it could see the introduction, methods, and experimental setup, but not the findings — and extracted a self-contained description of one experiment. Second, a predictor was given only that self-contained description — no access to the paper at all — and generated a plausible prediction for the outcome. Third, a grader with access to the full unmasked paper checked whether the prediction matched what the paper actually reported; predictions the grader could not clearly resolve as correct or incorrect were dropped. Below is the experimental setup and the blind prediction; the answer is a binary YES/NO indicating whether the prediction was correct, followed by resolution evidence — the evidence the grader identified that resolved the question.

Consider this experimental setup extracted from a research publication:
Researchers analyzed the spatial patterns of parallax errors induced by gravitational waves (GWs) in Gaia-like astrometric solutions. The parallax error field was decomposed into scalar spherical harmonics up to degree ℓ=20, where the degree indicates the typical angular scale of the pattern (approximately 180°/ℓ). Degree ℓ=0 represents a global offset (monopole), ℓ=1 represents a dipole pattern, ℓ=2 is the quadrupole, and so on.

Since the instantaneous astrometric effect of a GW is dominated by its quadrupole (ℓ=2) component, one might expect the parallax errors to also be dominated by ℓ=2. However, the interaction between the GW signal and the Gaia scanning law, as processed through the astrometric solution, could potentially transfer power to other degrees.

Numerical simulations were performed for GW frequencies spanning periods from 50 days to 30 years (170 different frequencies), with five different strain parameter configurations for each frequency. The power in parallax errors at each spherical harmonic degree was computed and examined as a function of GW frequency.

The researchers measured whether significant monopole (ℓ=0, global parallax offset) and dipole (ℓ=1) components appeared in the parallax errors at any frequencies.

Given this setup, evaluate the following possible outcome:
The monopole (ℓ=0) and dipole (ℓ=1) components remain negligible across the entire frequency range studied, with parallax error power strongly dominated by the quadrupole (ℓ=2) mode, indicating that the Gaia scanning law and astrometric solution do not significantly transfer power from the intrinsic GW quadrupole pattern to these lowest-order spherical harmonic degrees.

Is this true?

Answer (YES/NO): NO